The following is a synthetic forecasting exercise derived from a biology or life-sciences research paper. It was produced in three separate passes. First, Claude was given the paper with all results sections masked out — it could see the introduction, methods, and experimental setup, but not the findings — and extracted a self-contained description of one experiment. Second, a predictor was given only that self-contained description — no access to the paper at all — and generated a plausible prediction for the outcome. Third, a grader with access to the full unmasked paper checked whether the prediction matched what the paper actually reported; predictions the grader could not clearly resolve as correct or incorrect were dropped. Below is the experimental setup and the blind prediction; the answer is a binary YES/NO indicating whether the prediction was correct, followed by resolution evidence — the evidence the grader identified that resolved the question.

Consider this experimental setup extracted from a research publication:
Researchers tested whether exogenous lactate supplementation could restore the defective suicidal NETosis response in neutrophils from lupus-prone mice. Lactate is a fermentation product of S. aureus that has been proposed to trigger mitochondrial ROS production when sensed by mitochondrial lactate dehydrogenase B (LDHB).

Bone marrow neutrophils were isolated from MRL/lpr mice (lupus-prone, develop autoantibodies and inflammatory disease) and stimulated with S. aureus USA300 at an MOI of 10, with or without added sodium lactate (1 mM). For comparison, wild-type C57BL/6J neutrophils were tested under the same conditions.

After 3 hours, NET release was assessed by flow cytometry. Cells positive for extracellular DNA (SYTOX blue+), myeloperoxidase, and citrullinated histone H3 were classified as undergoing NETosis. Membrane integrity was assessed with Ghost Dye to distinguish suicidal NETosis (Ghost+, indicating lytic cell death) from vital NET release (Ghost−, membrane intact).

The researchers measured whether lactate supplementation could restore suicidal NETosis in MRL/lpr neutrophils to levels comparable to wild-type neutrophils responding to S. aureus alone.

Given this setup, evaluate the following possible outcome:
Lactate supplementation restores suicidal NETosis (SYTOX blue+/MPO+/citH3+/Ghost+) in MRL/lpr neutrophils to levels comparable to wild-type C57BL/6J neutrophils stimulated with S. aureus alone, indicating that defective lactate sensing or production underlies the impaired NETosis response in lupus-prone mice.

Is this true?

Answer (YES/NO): NO